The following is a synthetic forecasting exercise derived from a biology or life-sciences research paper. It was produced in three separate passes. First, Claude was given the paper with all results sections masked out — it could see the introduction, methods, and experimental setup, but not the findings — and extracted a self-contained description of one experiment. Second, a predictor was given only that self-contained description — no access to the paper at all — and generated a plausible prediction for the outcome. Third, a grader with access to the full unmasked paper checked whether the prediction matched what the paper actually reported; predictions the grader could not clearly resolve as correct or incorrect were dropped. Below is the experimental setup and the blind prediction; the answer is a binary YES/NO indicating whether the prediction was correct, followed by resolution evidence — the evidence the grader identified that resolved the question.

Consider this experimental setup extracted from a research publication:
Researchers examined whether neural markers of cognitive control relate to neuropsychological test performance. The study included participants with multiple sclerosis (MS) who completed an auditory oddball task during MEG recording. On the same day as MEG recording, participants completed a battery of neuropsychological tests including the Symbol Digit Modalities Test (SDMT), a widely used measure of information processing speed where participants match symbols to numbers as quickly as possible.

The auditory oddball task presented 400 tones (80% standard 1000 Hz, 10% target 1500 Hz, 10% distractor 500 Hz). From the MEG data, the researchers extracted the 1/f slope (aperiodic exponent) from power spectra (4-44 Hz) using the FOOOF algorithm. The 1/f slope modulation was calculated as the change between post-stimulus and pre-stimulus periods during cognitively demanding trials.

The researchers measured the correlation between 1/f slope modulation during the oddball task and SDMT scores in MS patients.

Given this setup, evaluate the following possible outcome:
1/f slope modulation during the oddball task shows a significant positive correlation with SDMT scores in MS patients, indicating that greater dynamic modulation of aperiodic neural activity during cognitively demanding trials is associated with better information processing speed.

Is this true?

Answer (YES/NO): NO